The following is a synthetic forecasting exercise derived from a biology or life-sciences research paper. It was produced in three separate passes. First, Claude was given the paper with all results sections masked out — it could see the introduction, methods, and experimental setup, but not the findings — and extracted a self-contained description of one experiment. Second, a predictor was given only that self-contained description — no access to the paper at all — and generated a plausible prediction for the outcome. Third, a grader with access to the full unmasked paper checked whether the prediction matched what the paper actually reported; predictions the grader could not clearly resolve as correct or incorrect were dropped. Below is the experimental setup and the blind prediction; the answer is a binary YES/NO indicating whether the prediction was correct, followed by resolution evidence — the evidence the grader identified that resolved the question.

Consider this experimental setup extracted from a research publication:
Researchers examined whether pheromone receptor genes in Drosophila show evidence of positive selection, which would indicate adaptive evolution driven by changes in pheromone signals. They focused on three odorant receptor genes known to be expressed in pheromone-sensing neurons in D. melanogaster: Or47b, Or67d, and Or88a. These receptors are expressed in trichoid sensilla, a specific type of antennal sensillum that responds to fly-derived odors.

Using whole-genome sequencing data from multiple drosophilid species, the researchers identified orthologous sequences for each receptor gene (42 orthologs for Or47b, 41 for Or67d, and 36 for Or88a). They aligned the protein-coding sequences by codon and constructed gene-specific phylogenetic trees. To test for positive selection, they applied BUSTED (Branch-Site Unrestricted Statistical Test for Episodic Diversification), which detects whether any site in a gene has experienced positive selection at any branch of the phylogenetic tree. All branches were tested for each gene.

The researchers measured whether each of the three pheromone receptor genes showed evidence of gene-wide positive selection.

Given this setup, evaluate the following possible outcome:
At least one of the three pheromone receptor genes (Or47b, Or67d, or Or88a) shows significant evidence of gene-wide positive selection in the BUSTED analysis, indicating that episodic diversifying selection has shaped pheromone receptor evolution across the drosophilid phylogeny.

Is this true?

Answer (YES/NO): YES